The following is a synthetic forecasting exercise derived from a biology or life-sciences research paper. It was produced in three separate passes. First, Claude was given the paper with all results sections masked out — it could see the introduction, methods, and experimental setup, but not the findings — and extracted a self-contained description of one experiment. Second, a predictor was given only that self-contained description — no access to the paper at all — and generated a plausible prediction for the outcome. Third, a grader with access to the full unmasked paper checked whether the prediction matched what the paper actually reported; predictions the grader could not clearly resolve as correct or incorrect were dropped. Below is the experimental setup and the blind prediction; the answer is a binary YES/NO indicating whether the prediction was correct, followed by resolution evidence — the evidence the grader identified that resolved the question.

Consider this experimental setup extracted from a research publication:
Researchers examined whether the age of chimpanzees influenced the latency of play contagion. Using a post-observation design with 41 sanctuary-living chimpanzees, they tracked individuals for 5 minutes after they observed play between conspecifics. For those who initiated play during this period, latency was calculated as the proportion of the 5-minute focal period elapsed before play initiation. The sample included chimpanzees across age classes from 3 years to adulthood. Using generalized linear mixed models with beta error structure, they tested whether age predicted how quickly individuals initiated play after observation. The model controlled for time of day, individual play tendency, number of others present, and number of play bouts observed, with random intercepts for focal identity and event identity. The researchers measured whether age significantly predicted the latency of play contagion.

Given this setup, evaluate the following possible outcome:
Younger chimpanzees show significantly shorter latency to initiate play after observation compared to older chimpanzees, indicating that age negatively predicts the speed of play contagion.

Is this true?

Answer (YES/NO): NO